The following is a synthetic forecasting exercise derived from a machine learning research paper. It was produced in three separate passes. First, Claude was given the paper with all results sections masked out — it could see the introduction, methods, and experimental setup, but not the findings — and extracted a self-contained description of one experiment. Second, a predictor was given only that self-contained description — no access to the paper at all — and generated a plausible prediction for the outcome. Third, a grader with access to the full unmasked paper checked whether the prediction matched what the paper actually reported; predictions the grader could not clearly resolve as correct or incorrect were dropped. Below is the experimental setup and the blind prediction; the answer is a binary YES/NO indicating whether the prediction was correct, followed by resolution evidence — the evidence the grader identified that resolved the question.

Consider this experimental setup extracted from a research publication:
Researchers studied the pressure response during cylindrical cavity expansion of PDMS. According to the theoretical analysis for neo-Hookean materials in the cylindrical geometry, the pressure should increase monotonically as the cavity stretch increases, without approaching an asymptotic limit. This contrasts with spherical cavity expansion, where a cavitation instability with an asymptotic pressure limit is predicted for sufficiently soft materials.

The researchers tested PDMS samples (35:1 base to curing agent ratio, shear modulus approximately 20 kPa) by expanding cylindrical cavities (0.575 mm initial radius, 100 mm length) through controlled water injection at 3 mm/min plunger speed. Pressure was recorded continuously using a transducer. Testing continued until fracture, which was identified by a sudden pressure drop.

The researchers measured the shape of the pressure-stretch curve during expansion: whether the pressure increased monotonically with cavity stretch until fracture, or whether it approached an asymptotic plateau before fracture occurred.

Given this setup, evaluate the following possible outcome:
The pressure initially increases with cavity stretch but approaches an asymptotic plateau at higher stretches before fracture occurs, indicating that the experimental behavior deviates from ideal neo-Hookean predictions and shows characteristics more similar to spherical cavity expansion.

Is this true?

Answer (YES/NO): NO